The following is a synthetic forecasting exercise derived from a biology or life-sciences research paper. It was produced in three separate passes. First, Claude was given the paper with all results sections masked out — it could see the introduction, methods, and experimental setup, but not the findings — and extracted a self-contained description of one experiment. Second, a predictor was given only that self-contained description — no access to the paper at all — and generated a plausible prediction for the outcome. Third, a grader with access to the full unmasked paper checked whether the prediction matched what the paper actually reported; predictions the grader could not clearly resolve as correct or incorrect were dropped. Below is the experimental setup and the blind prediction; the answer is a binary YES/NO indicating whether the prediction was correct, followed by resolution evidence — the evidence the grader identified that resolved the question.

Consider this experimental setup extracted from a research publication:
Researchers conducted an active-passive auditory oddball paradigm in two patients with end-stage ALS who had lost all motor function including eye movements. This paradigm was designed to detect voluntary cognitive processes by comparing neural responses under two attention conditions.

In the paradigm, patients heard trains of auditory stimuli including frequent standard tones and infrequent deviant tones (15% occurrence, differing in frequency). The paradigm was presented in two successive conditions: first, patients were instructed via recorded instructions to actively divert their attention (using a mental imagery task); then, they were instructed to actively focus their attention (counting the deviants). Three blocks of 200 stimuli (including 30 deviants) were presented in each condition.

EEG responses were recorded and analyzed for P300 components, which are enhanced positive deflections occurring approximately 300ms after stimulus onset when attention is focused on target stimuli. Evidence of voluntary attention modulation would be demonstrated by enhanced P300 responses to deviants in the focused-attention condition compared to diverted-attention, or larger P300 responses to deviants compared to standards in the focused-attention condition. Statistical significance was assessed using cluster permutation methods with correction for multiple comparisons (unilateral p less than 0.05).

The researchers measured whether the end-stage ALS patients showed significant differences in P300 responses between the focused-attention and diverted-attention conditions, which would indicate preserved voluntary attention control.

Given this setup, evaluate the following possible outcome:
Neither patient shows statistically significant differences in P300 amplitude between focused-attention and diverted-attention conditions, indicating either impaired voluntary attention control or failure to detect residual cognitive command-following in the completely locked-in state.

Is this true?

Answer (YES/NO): NO